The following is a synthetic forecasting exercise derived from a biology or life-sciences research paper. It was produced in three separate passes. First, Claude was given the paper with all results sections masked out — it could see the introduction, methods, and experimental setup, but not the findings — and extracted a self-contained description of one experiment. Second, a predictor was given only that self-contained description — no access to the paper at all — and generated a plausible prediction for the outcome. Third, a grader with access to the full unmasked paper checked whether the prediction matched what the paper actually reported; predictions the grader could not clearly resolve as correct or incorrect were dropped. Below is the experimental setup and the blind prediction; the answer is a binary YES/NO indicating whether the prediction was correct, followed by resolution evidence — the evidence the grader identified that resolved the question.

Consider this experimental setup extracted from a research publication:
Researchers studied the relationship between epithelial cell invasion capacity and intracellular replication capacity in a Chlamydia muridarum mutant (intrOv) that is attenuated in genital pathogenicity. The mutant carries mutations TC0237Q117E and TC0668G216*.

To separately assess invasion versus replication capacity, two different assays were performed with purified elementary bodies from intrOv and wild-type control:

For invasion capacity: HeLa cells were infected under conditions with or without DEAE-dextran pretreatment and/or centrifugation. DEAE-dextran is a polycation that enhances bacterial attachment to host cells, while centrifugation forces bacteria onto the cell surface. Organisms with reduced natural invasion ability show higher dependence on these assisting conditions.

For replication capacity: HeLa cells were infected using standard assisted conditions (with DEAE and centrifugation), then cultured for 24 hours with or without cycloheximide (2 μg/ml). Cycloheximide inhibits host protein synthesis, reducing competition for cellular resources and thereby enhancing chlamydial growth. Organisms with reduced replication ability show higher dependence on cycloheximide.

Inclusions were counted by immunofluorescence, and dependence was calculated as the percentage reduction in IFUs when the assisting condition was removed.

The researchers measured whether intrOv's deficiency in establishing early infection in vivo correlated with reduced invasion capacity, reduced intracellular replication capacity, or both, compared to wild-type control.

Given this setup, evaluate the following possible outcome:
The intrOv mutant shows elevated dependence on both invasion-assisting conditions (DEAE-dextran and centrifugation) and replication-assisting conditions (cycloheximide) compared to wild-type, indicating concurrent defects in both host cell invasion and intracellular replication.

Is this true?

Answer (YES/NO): NO